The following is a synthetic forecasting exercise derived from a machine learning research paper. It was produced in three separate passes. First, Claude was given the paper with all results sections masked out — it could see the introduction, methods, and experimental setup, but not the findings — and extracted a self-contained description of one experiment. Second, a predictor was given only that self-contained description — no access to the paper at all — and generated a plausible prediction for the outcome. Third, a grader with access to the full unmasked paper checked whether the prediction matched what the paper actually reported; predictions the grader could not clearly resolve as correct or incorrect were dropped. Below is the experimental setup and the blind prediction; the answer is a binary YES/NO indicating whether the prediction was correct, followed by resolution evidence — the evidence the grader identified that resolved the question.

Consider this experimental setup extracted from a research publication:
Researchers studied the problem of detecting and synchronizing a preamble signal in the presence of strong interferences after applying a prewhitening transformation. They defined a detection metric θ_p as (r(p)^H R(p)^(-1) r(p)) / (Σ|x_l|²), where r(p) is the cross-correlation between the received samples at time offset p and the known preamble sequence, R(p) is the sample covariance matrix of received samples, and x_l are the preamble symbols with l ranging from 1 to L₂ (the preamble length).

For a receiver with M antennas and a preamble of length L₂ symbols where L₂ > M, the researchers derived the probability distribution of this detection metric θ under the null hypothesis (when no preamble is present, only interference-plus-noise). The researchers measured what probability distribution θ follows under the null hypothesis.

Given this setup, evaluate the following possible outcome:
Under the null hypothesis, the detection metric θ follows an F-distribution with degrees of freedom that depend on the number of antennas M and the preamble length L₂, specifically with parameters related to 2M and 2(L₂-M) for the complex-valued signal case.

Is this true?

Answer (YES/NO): NO